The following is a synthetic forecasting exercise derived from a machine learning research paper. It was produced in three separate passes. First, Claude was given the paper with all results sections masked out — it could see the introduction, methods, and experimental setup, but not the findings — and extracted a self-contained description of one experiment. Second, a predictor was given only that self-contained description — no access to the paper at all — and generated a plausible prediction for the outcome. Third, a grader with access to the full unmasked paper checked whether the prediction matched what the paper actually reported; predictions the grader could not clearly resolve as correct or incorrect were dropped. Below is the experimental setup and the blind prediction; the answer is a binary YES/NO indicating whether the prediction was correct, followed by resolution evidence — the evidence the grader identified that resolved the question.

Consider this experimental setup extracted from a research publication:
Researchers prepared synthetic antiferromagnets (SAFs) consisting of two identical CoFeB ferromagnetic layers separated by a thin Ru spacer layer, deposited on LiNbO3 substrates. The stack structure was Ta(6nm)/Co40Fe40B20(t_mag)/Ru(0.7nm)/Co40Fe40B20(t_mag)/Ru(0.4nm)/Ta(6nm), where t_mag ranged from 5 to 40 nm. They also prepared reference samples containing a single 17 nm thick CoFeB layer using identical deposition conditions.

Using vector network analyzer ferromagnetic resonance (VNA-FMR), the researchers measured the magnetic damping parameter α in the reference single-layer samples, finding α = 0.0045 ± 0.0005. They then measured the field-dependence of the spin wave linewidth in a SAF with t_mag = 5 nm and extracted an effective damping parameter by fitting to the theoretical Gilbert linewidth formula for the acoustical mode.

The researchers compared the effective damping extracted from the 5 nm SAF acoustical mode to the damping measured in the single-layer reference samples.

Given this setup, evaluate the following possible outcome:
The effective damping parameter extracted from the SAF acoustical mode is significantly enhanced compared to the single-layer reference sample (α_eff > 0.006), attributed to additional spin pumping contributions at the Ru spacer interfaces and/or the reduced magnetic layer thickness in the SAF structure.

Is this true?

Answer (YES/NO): NO